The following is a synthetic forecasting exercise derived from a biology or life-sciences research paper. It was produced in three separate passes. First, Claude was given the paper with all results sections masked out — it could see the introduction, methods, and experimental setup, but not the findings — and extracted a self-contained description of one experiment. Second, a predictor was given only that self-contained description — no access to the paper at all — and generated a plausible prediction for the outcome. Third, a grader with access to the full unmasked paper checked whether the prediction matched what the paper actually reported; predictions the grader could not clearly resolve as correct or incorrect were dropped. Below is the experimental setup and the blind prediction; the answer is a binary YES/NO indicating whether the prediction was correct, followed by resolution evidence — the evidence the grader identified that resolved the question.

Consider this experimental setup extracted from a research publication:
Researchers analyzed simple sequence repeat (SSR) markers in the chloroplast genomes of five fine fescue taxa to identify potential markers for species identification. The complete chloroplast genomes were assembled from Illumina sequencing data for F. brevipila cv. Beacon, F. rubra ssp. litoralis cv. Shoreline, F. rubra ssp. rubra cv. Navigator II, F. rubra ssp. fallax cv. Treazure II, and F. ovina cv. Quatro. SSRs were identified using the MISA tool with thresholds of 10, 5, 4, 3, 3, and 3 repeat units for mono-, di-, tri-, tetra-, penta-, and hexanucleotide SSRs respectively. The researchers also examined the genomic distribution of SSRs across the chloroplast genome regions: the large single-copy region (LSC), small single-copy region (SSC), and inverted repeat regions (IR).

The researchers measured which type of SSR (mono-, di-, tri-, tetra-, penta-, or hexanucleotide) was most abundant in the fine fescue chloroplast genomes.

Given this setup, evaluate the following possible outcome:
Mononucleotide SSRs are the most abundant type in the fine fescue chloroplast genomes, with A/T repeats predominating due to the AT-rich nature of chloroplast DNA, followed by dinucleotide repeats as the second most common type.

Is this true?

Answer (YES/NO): YES